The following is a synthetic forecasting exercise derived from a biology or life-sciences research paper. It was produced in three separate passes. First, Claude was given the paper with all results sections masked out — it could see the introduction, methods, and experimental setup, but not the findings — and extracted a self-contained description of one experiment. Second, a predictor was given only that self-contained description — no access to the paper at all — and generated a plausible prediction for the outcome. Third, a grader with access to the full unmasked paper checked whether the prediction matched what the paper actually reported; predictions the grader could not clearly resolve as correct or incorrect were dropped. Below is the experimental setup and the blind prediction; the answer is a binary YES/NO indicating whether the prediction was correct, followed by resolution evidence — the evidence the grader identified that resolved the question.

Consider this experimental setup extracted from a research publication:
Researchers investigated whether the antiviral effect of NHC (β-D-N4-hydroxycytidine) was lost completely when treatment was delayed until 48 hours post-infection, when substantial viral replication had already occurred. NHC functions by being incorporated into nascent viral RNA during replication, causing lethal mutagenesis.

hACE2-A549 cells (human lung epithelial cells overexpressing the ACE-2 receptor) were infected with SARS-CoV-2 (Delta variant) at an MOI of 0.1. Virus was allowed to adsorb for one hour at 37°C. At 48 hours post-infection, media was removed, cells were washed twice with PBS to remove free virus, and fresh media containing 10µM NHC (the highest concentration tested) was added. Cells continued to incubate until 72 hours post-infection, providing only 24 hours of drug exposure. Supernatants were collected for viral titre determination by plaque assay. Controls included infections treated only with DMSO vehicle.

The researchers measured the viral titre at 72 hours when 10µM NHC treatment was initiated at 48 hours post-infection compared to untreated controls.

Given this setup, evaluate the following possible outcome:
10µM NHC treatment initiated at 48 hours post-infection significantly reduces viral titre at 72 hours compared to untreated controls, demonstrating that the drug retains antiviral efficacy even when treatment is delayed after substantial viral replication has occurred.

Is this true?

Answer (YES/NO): YES